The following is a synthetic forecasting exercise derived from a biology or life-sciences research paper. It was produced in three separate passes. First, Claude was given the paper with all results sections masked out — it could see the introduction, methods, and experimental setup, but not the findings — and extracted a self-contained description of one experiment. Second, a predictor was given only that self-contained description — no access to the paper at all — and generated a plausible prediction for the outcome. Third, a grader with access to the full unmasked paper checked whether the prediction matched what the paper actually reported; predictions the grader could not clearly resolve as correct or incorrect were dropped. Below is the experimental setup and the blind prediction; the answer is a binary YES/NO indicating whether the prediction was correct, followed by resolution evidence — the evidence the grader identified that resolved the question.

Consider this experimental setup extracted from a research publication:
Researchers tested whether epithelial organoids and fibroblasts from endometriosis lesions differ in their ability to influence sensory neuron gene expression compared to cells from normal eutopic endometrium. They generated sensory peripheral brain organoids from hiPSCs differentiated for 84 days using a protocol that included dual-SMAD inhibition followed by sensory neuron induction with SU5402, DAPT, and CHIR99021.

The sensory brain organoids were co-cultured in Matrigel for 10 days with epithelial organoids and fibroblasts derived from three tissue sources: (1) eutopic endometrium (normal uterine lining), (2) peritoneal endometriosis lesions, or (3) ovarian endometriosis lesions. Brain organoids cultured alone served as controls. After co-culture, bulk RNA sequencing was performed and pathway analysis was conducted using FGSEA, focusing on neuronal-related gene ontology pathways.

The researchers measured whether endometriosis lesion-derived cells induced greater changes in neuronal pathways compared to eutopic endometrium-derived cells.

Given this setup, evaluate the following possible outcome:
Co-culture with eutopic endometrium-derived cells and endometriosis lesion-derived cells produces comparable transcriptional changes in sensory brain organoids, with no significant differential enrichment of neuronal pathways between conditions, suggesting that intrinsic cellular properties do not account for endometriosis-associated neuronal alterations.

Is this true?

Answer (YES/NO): NO